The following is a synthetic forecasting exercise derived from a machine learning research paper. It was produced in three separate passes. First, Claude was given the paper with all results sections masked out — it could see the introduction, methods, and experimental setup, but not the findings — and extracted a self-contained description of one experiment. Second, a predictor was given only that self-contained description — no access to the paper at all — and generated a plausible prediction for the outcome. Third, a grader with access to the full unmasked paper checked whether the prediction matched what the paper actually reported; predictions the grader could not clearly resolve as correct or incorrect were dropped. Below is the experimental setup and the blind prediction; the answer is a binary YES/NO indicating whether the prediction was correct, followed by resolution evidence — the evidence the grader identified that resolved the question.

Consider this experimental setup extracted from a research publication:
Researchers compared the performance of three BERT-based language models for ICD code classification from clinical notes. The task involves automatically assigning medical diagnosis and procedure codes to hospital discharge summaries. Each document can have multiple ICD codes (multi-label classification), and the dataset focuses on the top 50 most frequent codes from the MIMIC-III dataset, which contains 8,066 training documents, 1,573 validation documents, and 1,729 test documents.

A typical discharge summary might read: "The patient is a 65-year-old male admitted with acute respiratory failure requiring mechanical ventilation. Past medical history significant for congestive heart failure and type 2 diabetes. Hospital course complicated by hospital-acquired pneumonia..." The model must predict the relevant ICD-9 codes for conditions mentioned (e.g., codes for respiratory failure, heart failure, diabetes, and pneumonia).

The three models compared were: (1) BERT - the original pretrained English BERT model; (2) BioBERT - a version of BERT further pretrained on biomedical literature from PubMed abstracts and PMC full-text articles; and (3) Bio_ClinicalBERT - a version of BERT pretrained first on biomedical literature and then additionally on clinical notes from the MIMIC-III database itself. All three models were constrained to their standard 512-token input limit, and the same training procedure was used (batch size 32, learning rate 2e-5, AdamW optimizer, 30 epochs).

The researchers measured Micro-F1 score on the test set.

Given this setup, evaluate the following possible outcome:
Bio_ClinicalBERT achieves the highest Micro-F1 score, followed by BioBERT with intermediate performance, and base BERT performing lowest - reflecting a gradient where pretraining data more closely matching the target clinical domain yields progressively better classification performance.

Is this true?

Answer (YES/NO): NO